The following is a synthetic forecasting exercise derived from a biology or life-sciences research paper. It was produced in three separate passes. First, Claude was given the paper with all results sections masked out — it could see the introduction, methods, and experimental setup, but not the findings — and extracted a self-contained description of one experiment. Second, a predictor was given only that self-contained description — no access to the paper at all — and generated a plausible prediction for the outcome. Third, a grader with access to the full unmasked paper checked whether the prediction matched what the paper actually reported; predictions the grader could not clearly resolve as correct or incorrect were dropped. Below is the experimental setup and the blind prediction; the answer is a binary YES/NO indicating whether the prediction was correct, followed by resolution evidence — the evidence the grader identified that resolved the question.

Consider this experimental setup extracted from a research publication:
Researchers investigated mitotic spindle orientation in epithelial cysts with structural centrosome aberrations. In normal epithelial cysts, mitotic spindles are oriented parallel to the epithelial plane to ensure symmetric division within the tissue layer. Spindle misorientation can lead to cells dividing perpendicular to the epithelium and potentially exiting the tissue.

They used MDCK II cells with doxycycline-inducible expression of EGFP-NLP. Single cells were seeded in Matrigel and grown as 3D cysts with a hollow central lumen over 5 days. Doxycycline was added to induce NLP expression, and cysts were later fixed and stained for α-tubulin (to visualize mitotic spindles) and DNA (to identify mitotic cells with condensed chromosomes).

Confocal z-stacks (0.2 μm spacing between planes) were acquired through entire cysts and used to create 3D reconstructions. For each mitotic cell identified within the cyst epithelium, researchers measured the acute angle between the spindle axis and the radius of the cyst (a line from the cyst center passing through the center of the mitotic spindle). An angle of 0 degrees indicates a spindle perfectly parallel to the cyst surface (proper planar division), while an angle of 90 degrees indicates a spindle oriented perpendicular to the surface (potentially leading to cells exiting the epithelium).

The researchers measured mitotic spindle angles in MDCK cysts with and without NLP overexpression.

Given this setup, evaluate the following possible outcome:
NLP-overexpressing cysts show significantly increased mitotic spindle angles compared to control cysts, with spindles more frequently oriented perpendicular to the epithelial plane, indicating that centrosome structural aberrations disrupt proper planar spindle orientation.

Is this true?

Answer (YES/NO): YES